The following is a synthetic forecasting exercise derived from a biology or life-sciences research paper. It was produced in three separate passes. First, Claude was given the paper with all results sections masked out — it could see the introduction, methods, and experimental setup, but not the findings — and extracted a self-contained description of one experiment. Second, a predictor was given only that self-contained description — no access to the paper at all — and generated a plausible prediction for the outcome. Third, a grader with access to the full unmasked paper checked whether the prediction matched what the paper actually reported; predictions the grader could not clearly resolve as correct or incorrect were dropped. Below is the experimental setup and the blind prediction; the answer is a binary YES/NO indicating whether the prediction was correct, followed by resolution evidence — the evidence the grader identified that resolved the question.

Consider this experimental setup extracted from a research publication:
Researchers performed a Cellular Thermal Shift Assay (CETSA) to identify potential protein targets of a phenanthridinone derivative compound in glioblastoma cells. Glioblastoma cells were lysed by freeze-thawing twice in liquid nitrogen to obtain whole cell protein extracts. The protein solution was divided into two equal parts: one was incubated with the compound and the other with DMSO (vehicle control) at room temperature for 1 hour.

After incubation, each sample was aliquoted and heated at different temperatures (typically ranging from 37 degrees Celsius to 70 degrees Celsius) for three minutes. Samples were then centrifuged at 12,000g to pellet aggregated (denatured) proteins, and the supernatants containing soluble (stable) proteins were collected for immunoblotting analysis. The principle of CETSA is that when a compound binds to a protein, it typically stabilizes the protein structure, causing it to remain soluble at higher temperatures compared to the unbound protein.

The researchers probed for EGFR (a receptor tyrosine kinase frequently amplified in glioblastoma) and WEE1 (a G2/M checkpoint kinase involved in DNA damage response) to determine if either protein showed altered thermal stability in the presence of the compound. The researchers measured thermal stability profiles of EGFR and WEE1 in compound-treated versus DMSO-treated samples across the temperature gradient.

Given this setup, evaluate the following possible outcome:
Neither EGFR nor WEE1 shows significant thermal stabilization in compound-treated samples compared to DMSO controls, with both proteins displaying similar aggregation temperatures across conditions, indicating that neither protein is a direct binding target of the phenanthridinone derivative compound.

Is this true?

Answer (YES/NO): NO